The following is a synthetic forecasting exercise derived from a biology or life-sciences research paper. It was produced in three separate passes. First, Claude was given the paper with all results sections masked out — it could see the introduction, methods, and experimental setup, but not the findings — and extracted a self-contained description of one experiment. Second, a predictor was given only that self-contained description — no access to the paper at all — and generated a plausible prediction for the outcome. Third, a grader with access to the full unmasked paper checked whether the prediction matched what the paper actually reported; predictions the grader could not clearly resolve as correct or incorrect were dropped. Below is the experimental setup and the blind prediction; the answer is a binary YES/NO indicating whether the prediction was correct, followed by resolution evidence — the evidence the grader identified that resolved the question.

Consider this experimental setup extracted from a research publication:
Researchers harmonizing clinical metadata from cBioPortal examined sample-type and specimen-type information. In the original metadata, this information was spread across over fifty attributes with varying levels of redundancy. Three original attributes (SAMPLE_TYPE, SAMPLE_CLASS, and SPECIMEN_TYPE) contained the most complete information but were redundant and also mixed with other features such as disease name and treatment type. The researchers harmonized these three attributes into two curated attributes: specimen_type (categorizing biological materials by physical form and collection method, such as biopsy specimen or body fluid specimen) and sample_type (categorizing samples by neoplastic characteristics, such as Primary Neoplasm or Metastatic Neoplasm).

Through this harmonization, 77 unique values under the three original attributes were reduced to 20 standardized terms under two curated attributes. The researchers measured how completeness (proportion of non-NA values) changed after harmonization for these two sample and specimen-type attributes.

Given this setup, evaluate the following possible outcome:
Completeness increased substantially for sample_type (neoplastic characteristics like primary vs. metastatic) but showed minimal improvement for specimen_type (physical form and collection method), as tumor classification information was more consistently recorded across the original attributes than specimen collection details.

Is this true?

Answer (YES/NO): NO